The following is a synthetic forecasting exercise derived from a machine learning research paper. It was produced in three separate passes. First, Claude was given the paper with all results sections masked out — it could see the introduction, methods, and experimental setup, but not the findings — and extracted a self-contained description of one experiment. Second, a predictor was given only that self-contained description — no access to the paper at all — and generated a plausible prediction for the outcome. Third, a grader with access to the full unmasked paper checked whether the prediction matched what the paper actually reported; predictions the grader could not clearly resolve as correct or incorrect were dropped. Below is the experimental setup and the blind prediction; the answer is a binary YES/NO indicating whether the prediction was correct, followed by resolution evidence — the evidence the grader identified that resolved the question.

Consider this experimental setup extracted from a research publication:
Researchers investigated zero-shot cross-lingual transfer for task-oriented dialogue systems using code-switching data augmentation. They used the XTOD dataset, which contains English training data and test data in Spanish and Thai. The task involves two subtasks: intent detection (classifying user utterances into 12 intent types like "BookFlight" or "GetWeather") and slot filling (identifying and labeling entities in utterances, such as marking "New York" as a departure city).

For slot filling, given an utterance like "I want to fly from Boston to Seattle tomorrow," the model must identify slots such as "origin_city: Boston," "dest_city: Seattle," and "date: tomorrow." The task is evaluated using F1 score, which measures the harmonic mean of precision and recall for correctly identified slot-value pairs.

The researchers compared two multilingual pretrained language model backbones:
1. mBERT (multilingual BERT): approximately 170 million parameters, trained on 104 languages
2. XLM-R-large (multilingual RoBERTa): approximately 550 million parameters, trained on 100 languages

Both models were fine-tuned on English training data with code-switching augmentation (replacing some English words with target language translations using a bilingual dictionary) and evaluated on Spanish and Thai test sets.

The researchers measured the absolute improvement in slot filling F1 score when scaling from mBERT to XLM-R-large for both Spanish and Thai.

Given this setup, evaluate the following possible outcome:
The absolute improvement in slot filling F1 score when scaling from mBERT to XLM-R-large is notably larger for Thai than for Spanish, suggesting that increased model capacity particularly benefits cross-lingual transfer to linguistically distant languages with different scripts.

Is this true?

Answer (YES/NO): YES